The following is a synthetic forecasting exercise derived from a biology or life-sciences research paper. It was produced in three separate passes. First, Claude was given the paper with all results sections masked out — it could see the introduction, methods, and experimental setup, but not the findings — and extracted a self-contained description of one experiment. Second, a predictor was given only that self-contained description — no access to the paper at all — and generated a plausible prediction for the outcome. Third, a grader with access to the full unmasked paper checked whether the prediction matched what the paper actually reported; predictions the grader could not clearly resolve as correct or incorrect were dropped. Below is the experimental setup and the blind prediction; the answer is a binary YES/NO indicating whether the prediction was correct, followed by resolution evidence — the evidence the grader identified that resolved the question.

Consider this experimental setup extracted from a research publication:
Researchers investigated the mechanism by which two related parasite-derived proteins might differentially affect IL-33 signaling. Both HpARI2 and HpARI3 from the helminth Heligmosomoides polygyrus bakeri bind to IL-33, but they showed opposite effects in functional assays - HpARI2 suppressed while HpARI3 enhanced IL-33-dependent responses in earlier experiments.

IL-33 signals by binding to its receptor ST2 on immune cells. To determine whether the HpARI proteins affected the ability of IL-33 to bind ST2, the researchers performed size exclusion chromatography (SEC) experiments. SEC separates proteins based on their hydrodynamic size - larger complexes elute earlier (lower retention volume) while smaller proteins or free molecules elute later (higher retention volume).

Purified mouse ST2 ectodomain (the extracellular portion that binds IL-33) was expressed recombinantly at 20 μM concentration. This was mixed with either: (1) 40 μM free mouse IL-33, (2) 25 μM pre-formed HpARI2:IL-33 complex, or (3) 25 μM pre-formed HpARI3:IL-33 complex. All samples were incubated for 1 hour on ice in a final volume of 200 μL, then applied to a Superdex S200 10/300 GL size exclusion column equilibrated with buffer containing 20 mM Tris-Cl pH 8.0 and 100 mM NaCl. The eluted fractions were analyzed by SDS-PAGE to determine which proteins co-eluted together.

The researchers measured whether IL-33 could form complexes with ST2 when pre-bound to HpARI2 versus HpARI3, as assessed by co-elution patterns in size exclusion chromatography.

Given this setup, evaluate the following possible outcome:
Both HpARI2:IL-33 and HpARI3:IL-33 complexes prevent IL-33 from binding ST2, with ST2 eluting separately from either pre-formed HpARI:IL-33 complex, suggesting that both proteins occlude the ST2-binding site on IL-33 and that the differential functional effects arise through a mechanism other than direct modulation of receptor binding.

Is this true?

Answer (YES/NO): NO